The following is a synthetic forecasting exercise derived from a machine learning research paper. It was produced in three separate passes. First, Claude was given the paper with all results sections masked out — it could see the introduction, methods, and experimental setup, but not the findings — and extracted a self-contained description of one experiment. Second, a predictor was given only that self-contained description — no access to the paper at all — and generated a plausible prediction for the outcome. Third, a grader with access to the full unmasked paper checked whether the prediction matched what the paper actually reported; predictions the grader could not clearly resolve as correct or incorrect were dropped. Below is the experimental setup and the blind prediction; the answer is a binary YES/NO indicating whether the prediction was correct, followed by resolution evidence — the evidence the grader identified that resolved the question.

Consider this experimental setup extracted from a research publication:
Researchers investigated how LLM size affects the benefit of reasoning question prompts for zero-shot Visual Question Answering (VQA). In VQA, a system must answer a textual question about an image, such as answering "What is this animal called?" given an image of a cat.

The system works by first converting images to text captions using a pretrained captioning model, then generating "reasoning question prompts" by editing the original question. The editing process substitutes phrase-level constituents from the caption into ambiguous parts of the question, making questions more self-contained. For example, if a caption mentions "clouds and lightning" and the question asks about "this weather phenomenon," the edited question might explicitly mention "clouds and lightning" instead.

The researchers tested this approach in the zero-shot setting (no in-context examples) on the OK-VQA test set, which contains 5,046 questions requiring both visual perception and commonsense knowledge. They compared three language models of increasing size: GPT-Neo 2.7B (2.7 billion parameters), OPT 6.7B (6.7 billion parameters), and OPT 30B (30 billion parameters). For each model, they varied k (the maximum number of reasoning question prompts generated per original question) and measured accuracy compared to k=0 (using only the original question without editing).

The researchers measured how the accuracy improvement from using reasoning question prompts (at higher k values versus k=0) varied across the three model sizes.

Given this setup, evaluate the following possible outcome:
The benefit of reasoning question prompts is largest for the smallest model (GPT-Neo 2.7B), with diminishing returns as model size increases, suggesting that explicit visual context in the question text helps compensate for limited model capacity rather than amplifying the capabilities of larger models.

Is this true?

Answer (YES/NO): NO